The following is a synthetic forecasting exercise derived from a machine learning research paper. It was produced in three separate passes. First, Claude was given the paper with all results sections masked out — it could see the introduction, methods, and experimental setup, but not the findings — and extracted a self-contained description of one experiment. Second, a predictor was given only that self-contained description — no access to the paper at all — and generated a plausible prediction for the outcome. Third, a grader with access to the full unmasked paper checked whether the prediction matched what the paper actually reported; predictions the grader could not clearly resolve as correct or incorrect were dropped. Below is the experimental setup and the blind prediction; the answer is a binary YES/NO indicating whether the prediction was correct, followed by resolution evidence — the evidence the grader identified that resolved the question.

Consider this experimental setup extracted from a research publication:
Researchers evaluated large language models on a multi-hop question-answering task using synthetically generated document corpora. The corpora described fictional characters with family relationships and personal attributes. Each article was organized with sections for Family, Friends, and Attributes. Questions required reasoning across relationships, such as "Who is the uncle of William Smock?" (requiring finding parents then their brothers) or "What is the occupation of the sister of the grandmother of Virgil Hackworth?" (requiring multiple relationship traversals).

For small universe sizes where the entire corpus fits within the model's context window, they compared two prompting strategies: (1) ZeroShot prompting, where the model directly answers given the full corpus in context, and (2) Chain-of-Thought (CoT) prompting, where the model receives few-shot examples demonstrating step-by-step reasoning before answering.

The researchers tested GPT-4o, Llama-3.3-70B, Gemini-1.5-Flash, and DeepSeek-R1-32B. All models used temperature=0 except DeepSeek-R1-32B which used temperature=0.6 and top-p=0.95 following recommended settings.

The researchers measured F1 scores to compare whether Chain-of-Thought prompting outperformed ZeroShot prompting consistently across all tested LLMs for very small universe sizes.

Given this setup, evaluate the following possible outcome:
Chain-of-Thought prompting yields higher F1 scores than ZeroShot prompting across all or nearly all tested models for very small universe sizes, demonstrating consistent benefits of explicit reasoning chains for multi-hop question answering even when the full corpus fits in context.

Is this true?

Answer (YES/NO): YES